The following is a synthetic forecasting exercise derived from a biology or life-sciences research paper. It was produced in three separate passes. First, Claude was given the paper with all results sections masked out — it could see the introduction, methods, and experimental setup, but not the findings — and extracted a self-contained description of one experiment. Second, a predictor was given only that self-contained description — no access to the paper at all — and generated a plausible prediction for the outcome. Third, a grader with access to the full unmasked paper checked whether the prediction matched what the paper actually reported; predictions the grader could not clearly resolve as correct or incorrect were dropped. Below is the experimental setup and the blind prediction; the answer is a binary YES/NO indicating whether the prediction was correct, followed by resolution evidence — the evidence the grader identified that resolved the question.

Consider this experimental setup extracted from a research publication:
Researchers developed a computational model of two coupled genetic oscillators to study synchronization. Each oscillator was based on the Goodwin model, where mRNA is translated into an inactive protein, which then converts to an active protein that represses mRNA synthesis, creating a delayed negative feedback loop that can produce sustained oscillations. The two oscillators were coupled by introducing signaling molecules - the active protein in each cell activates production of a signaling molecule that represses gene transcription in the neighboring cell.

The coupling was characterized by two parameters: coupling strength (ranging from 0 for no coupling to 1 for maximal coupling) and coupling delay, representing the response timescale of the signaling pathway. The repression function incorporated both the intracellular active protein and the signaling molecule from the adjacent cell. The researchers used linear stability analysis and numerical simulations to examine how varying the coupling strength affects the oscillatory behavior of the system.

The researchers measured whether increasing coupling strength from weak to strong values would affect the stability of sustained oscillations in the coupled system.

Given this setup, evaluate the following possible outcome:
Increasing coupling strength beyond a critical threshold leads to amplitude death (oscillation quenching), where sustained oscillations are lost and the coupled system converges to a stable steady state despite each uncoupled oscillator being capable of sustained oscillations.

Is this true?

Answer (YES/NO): YES